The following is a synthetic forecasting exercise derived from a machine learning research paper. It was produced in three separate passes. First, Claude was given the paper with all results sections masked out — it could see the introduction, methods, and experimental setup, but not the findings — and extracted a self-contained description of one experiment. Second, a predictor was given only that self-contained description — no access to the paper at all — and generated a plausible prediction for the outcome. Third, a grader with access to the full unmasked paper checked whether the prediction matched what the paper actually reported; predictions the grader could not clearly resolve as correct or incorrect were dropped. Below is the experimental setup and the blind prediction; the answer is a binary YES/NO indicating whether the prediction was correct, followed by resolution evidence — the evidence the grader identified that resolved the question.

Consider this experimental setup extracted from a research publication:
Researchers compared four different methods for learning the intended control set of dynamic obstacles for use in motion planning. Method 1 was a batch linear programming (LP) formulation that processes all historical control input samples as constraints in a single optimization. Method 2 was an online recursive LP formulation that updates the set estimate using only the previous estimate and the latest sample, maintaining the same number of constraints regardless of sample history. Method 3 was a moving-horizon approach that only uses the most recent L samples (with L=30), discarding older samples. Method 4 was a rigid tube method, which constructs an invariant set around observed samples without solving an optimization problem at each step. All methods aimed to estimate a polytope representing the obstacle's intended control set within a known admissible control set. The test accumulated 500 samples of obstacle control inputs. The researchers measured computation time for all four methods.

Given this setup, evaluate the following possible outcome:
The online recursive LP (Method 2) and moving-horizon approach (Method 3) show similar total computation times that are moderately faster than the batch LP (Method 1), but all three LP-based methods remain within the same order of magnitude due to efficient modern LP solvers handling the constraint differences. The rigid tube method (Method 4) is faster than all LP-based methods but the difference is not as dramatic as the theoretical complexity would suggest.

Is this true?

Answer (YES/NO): NO